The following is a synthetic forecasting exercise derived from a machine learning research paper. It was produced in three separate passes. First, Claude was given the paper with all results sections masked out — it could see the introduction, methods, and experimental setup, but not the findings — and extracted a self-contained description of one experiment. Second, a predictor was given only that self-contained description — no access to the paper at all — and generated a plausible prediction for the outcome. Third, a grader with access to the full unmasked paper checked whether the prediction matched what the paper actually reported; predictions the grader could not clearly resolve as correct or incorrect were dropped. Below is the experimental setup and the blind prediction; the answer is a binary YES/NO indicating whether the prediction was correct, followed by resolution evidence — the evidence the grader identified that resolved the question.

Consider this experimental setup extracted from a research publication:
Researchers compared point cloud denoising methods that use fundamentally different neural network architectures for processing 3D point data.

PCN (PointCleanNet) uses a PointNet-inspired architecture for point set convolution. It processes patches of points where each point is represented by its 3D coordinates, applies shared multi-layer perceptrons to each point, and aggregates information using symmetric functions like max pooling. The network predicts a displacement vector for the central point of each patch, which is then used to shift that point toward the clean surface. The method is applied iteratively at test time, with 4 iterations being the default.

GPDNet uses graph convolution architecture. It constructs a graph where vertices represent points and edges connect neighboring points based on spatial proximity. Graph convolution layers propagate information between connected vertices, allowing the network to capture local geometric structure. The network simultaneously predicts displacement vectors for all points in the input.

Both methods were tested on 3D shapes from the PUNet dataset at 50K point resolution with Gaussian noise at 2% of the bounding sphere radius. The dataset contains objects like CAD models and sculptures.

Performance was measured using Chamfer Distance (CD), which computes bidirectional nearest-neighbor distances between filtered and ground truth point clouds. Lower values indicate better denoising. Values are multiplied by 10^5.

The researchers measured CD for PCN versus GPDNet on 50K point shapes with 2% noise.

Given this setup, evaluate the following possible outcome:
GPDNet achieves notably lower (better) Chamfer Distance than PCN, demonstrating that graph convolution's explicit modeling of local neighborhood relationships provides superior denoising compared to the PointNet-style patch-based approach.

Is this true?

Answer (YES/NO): NO